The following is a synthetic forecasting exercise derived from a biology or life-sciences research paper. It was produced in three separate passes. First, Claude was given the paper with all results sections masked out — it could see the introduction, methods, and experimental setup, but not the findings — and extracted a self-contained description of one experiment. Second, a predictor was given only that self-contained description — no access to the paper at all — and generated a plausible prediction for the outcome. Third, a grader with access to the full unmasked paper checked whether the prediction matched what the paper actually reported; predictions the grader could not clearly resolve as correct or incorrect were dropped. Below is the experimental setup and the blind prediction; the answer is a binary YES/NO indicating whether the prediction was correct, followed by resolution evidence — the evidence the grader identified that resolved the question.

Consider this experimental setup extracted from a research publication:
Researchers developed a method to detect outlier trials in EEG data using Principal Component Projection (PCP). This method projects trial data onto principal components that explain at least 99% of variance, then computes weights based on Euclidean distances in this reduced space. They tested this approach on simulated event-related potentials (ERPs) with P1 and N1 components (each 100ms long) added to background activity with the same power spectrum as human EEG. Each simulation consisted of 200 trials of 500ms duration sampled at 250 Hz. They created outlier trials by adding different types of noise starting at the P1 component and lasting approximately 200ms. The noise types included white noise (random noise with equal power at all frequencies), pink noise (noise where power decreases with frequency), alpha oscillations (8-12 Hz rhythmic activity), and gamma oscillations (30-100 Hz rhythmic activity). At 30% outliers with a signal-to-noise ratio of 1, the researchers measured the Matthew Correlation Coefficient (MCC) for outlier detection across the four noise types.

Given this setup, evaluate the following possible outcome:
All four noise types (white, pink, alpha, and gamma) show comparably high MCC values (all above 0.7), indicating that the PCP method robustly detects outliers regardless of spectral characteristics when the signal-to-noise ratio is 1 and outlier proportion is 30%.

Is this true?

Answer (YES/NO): NO